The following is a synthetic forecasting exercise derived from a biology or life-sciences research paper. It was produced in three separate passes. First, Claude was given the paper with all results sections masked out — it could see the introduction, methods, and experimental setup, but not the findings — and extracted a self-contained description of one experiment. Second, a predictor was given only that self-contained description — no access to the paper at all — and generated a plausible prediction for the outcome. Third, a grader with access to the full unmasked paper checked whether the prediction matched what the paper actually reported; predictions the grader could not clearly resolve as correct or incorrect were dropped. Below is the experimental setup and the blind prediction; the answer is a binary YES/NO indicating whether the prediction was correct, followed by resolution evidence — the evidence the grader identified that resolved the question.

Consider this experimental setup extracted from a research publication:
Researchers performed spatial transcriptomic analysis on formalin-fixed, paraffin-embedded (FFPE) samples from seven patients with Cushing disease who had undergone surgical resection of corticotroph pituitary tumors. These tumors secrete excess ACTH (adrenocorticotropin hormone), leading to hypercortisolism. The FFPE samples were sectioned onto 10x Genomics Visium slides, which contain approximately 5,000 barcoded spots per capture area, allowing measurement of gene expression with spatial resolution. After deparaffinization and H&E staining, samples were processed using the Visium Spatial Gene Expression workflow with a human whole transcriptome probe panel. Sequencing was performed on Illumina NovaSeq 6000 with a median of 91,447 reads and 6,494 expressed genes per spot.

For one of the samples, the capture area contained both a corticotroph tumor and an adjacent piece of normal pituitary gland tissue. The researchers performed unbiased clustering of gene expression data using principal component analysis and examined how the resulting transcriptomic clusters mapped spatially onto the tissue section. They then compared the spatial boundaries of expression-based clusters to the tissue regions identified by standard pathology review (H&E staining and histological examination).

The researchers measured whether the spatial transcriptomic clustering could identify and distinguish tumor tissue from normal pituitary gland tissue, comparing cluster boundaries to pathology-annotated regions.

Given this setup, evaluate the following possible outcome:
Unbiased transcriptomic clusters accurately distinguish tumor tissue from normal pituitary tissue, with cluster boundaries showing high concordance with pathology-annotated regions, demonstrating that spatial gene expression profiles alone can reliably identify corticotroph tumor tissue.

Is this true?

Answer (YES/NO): YES